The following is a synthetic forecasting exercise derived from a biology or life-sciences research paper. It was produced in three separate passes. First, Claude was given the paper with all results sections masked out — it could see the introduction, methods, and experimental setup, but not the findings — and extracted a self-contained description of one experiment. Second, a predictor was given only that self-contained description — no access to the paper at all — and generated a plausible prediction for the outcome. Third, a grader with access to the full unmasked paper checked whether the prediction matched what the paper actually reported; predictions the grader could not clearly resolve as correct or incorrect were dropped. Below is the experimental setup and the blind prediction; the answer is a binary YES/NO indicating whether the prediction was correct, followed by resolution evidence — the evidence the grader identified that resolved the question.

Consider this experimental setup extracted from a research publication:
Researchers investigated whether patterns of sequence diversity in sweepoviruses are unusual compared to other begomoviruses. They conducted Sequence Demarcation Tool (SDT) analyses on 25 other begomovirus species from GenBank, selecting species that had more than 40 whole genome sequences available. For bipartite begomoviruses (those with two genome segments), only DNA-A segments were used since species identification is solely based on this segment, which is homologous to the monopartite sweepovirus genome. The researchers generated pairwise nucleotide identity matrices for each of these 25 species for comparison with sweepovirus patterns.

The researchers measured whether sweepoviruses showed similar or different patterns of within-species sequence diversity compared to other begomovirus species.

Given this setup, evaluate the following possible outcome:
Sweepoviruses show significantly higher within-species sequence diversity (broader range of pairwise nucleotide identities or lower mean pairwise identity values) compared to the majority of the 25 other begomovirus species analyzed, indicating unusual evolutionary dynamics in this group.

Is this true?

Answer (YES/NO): YES